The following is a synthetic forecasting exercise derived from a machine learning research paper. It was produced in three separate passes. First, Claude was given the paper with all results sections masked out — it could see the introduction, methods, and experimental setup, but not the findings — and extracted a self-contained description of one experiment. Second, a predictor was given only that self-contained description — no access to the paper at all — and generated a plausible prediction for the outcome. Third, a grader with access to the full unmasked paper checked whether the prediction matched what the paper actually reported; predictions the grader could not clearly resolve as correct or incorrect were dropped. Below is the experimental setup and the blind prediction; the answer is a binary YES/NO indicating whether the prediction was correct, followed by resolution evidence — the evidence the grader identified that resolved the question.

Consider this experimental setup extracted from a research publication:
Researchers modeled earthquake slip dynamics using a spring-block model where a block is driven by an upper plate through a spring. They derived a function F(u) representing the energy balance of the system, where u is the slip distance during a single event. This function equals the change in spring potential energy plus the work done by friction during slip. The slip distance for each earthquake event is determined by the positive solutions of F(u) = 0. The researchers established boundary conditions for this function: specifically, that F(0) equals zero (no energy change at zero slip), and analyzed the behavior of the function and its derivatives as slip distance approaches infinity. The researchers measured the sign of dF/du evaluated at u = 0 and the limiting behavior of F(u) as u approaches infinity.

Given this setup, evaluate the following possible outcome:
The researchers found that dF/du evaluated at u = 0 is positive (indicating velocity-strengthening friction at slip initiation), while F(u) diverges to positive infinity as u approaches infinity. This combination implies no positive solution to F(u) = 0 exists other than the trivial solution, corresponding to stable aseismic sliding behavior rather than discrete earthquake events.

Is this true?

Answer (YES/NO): NO